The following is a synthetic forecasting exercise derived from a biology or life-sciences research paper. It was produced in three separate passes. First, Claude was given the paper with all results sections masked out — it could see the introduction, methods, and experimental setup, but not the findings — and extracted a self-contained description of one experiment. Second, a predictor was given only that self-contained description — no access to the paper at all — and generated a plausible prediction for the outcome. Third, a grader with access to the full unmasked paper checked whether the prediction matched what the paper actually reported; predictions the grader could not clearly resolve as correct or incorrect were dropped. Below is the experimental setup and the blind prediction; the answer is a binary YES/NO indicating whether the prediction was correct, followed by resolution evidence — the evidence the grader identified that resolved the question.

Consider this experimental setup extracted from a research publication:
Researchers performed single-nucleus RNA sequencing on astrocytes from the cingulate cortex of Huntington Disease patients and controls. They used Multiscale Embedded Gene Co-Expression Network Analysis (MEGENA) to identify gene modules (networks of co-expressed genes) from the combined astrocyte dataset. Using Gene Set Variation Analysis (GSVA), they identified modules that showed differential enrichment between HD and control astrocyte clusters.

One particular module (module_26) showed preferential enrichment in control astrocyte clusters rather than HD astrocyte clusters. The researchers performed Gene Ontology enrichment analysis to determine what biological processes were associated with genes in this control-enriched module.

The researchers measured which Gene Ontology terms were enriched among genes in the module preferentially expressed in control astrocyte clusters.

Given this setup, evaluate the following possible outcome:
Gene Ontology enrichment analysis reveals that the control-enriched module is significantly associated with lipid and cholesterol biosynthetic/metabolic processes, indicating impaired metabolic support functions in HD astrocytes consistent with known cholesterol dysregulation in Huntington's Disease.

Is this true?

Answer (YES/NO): NO